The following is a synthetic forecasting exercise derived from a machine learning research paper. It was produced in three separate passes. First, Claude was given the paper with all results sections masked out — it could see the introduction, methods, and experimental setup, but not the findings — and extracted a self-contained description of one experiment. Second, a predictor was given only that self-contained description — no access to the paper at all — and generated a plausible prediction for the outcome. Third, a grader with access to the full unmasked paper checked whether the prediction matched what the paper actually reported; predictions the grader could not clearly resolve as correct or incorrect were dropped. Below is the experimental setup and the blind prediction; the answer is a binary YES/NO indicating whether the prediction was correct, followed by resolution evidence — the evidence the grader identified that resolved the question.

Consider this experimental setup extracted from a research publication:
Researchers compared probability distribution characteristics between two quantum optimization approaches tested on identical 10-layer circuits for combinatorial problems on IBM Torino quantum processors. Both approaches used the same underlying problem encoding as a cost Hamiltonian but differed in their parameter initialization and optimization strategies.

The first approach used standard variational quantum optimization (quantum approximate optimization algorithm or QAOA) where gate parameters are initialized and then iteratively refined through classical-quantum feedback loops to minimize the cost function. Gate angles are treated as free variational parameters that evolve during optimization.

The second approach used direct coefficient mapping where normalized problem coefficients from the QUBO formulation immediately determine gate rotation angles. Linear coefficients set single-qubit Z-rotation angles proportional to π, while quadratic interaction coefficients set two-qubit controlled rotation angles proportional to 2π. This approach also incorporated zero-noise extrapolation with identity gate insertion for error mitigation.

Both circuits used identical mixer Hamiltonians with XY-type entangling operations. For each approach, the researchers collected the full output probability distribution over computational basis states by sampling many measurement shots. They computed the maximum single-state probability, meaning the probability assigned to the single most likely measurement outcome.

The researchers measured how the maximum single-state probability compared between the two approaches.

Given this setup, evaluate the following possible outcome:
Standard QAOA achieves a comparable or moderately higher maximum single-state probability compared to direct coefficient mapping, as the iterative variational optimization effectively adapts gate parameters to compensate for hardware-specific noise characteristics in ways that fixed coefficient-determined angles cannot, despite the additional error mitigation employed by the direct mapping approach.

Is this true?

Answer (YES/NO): YES